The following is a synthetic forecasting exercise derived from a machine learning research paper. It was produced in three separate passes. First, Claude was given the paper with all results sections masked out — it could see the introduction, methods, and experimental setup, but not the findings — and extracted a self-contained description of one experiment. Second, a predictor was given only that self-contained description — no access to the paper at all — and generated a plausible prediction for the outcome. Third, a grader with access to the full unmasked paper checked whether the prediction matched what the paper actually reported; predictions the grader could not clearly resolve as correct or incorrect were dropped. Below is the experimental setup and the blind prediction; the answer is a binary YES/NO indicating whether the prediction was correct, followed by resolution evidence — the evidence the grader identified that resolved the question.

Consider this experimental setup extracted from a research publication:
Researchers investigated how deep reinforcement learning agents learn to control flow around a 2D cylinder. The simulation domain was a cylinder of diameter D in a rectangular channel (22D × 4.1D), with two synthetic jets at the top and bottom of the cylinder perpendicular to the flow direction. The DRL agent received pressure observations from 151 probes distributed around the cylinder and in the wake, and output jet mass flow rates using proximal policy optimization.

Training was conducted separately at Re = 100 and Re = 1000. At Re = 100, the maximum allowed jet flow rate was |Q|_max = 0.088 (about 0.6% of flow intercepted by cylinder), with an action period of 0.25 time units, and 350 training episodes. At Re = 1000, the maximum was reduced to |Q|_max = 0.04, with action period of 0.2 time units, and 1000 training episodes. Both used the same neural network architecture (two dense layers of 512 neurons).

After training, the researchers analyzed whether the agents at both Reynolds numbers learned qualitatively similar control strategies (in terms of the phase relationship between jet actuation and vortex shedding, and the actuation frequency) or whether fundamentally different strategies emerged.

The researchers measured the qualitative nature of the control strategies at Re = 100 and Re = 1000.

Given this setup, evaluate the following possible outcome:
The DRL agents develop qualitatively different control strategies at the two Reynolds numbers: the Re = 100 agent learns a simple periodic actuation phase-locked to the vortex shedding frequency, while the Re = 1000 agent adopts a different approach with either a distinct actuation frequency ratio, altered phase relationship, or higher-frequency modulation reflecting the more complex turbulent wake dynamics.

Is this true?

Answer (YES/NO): NO